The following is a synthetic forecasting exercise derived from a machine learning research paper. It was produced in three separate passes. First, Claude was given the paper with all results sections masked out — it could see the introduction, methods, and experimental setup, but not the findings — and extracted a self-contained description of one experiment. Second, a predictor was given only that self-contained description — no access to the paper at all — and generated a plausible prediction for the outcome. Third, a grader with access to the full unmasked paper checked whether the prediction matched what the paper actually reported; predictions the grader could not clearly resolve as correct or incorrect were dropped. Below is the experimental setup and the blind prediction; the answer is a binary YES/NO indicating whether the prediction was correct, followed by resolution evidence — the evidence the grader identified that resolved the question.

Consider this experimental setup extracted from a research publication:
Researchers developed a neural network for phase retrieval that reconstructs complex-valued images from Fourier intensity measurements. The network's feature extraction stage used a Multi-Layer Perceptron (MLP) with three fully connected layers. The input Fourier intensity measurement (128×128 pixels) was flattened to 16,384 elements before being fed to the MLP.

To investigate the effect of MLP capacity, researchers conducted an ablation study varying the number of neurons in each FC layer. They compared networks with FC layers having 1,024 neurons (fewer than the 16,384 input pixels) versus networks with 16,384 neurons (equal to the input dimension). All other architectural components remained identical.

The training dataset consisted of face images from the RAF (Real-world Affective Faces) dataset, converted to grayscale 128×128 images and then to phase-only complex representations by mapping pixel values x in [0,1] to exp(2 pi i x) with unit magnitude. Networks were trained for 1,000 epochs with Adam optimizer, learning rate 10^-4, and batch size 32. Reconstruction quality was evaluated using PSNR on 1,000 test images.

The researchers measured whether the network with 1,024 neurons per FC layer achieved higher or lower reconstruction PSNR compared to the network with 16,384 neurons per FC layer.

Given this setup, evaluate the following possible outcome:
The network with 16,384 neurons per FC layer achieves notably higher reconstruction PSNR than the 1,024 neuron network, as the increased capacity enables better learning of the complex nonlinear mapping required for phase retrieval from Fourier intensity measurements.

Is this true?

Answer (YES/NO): NO